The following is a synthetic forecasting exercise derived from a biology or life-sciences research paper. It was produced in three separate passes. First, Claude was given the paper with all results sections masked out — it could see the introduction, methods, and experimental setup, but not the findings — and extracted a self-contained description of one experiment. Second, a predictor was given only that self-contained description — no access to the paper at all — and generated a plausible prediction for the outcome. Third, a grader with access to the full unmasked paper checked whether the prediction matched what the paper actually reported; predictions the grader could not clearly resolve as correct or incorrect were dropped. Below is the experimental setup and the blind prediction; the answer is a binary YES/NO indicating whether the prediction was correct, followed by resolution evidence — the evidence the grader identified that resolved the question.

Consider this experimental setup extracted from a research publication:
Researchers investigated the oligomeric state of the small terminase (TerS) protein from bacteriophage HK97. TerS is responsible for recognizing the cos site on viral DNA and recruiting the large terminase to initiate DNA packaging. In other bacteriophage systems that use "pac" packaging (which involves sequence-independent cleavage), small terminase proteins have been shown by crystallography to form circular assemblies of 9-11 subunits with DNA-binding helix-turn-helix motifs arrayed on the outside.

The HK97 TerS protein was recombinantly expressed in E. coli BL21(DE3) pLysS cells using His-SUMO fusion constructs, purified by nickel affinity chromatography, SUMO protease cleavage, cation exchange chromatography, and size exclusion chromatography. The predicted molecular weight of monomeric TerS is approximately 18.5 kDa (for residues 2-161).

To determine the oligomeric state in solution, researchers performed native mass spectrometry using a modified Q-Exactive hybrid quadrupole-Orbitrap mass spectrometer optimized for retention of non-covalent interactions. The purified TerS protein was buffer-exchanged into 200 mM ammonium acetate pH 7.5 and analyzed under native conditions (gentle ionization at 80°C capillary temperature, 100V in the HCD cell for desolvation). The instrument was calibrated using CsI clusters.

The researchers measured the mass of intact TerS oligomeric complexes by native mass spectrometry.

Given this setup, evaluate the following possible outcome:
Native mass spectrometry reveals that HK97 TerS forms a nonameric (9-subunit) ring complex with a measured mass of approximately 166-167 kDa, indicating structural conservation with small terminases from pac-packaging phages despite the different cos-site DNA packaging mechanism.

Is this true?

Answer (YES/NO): NO